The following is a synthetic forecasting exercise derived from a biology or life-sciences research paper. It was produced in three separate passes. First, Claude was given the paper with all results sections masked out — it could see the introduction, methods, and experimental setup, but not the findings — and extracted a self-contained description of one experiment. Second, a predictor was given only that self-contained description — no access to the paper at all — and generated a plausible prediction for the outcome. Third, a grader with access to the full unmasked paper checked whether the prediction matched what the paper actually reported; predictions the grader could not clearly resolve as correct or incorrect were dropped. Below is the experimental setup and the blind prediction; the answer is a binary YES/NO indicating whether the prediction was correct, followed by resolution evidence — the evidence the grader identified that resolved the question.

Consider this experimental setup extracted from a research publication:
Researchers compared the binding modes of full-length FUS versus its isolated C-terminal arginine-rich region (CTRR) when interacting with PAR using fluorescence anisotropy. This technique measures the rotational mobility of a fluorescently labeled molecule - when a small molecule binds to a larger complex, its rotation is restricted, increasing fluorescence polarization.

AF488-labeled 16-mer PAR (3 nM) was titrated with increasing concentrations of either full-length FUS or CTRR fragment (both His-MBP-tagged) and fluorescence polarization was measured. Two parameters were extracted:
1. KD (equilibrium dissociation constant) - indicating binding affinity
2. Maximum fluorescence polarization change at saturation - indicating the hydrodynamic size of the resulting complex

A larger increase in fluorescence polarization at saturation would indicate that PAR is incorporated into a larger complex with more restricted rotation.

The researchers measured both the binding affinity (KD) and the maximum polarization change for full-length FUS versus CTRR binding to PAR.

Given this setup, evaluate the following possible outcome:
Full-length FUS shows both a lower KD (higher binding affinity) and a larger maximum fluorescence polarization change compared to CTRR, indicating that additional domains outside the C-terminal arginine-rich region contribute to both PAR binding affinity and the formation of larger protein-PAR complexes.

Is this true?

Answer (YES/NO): NO